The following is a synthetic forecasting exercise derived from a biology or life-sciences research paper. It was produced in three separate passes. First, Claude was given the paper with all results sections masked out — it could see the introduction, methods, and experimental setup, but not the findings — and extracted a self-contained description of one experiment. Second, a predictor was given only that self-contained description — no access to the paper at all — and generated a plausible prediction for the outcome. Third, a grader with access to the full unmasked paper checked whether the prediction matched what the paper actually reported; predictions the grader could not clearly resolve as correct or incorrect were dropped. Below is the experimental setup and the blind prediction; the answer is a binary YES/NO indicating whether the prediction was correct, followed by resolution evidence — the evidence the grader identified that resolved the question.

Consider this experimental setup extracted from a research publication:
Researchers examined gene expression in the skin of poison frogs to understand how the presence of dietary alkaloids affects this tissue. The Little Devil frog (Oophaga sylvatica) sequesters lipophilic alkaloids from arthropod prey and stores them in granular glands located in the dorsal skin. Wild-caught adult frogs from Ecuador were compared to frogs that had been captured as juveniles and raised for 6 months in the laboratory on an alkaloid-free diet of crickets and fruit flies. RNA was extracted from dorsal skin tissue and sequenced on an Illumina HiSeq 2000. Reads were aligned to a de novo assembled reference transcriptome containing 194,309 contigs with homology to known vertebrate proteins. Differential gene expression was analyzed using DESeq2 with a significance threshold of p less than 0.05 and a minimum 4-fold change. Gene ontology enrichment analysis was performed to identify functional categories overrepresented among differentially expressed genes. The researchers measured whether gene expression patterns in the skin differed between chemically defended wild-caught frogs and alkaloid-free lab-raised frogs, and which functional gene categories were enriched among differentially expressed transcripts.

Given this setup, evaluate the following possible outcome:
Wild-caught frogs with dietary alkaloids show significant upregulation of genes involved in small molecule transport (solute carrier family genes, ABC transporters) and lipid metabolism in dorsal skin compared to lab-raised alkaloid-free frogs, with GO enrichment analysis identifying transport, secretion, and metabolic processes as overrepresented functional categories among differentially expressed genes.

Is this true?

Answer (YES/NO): NO